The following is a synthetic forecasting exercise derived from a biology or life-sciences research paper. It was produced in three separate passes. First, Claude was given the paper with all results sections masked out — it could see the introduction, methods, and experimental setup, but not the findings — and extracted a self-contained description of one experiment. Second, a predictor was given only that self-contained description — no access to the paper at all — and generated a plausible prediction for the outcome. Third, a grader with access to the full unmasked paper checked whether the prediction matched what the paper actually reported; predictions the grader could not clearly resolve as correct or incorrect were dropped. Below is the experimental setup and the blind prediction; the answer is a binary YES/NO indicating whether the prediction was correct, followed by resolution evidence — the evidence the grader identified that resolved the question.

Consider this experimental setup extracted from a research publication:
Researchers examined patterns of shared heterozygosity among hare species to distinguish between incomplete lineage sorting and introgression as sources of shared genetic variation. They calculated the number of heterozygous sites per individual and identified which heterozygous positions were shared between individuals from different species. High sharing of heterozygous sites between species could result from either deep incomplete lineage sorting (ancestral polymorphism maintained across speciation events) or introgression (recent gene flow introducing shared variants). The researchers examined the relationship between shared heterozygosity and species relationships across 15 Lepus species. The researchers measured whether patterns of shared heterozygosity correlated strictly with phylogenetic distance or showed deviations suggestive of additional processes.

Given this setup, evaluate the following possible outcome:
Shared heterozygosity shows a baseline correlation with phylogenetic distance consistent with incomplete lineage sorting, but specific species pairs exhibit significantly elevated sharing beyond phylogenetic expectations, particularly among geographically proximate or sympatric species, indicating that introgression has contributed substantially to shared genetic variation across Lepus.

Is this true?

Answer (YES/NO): YES